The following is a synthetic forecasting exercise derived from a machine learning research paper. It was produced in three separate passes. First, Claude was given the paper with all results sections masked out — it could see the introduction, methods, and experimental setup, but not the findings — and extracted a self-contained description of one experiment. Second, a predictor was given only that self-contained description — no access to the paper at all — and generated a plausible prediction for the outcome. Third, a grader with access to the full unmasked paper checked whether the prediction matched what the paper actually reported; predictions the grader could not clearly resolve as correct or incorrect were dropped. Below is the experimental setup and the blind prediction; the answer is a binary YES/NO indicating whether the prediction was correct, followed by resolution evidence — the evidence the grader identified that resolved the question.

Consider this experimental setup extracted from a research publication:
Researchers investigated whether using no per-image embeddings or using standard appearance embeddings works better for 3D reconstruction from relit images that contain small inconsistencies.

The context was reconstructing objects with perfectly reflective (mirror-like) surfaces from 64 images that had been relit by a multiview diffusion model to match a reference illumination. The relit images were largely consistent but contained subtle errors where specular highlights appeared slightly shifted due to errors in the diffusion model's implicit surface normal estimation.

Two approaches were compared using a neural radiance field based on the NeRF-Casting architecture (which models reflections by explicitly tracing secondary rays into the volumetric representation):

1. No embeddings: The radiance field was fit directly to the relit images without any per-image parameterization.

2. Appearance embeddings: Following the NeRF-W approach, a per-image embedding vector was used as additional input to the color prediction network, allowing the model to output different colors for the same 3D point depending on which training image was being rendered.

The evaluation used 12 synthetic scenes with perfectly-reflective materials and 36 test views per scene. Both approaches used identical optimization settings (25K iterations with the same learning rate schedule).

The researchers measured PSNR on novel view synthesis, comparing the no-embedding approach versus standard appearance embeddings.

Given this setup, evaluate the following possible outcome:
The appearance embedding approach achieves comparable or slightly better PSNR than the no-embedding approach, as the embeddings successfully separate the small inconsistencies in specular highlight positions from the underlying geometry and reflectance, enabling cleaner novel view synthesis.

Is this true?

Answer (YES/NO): NO